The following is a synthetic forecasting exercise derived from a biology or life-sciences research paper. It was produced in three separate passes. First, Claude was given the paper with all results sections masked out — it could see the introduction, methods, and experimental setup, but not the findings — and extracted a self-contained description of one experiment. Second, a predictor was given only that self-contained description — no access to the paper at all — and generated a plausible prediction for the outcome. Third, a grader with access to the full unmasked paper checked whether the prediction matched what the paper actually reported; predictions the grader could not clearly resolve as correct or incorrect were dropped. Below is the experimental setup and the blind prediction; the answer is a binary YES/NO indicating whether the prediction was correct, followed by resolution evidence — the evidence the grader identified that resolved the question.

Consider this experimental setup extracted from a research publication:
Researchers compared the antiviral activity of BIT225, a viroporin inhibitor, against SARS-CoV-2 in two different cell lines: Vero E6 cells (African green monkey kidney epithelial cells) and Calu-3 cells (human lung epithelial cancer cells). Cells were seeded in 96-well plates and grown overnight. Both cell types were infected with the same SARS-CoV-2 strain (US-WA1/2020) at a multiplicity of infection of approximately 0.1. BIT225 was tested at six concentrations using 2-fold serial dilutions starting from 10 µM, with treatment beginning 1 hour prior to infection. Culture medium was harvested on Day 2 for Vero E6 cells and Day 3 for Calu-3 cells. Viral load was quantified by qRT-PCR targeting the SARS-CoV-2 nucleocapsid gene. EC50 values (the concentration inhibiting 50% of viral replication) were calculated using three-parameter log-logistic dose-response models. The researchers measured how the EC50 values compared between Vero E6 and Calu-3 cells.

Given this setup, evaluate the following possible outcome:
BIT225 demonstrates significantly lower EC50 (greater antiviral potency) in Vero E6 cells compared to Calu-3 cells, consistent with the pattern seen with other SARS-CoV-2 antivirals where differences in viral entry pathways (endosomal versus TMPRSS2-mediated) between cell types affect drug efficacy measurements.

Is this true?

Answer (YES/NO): NO